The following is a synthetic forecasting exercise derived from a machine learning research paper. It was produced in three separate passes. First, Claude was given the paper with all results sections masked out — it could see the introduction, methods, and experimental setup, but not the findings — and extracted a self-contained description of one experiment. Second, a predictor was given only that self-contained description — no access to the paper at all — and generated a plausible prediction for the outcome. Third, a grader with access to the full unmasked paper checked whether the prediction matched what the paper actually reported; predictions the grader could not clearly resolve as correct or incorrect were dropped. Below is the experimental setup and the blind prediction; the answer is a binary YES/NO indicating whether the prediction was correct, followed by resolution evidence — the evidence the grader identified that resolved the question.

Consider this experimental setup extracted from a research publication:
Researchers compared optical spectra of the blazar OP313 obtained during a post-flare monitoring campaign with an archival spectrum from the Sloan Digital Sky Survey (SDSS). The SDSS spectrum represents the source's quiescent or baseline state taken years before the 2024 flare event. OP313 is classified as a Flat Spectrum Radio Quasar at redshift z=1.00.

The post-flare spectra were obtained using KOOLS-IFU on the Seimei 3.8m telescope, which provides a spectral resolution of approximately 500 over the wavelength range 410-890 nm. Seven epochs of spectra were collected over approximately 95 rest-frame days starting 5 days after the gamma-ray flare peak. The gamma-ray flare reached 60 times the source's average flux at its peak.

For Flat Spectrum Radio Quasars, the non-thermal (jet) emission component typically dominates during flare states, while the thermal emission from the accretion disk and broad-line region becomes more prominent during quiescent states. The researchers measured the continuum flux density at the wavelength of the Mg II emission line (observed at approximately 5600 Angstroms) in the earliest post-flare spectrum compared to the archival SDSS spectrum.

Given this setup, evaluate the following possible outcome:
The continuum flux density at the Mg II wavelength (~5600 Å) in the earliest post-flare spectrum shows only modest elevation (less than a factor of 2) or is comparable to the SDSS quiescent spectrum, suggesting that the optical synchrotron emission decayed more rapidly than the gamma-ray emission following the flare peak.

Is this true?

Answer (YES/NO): NO